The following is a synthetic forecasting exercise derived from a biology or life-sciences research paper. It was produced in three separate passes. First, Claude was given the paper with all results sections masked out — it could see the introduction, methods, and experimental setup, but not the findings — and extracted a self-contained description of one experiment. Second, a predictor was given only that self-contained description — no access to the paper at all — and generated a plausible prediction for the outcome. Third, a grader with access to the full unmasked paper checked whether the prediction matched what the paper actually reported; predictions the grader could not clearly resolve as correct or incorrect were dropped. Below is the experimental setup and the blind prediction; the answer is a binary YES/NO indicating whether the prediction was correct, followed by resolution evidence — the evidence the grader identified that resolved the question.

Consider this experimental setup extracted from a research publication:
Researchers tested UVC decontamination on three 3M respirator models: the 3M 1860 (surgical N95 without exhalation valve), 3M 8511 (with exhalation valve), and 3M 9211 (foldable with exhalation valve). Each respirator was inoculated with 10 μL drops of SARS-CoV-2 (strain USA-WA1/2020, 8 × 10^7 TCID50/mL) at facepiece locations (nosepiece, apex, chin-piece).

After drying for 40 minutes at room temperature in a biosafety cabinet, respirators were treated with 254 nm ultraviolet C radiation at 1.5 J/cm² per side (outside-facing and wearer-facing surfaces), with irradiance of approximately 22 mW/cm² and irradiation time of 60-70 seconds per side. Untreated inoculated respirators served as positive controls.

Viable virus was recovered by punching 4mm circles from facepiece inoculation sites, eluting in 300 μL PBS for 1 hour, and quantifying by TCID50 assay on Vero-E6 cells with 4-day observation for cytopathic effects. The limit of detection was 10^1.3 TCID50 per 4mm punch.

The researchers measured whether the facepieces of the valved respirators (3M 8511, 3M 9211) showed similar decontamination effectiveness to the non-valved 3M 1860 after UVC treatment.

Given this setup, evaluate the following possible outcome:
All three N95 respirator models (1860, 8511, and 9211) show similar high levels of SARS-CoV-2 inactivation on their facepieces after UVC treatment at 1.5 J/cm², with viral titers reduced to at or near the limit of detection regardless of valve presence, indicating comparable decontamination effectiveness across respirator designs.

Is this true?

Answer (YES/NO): NO